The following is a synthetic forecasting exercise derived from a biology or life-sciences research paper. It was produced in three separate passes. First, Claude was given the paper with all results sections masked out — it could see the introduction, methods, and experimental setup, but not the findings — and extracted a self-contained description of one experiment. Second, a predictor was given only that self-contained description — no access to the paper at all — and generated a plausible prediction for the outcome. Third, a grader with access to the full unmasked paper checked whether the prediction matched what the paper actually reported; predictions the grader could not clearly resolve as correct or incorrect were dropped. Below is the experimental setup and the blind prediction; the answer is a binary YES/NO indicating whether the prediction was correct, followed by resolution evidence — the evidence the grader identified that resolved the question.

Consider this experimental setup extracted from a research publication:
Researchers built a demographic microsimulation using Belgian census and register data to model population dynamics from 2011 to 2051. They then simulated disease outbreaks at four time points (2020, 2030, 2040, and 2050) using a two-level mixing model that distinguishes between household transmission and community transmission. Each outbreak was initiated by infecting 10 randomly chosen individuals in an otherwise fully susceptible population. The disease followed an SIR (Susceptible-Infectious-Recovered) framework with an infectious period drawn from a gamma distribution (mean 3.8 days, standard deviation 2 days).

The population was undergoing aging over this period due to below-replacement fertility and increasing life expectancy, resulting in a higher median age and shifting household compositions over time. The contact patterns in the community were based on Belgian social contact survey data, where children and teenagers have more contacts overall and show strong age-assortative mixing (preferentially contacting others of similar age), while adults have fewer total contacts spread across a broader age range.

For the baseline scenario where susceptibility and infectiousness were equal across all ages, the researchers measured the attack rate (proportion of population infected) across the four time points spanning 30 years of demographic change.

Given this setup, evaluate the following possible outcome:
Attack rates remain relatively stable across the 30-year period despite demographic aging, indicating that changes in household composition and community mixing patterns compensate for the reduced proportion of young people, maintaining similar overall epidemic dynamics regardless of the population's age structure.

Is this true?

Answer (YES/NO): NO